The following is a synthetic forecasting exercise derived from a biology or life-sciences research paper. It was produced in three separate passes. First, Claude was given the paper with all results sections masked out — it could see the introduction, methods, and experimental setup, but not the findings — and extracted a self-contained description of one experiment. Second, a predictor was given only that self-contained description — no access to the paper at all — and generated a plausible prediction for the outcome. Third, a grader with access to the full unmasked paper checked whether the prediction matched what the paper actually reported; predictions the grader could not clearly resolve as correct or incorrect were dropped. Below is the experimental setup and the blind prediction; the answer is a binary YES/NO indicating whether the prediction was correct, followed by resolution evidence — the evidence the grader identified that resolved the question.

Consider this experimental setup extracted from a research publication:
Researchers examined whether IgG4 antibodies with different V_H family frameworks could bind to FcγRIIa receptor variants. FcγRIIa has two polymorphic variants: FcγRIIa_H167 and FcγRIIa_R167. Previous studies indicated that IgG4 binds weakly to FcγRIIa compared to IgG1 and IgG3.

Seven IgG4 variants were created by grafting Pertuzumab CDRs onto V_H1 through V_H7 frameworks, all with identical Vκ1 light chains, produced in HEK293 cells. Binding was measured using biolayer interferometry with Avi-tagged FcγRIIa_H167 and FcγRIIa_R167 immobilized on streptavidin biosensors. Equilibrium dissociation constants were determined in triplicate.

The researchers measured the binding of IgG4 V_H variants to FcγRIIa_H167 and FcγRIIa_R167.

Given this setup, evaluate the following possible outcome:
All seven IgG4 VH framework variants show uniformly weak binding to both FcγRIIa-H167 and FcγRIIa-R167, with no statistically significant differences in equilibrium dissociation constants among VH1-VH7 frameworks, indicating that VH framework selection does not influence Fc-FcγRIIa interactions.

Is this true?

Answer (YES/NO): YES